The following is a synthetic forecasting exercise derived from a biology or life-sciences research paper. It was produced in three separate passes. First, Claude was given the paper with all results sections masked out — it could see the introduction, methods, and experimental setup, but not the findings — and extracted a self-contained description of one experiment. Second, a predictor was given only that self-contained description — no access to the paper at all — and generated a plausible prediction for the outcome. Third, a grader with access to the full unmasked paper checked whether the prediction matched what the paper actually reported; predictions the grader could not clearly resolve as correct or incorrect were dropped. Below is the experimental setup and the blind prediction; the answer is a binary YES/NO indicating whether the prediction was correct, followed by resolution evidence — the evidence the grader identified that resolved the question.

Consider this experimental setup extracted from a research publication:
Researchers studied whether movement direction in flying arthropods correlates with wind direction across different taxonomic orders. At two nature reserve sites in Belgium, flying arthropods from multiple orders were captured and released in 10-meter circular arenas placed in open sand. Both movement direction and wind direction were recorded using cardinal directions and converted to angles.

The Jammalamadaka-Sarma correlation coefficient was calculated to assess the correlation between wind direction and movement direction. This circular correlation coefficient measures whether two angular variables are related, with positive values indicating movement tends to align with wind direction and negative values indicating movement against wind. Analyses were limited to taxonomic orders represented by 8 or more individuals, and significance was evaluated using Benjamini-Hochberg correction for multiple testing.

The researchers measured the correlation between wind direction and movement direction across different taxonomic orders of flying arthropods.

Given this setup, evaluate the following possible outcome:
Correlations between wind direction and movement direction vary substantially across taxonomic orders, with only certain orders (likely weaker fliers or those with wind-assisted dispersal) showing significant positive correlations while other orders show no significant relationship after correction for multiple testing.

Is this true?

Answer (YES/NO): YES